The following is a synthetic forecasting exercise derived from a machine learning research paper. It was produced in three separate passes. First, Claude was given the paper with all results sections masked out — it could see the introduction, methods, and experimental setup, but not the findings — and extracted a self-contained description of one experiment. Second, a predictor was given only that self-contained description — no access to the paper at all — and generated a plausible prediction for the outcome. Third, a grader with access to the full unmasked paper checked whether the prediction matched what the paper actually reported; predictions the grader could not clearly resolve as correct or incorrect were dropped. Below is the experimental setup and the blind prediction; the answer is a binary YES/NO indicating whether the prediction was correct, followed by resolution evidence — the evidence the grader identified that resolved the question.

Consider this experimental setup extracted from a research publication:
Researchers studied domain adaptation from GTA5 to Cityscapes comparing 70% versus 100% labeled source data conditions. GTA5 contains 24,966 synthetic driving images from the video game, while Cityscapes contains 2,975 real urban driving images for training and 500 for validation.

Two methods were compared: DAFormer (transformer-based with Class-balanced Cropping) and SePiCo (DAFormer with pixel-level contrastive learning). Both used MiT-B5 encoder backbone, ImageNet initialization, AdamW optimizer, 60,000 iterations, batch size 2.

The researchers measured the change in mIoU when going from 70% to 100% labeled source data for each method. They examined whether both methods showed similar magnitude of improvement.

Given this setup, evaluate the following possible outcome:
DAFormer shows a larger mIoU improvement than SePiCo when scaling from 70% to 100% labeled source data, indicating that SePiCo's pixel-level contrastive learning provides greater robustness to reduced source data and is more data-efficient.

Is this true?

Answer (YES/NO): NO